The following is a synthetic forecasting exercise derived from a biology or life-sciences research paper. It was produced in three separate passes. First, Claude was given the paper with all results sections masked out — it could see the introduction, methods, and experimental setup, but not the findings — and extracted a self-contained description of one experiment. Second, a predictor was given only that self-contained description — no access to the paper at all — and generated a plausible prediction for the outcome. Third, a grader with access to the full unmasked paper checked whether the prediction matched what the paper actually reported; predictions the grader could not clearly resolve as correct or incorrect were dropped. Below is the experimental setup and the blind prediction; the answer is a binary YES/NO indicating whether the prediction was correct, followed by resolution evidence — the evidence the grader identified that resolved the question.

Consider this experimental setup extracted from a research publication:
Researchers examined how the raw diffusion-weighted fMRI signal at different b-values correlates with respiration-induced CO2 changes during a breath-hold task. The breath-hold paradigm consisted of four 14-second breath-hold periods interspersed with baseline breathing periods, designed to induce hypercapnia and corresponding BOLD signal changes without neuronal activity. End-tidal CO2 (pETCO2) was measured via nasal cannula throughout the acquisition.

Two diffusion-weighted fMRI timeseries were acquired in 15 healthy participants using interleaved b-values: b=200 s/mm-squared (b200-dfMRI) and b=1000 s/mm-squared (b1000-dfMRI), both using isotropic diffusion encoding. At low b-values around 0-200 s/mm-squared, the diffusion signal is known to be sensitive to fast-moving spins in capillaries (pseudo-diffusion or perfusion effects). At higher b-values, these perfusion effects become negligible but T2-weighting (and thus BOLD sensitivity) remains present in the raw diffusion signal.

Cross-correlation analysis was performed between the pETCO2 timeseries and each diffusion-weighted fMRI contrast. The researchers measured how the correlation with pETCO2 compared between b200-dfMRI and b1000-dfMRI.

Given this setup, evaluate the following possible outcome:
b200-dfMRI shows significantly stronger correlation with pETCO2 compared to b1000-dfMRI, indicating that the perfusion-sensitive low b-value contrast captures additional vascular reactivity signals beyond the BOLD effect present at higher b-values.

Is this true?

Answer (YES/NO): NO